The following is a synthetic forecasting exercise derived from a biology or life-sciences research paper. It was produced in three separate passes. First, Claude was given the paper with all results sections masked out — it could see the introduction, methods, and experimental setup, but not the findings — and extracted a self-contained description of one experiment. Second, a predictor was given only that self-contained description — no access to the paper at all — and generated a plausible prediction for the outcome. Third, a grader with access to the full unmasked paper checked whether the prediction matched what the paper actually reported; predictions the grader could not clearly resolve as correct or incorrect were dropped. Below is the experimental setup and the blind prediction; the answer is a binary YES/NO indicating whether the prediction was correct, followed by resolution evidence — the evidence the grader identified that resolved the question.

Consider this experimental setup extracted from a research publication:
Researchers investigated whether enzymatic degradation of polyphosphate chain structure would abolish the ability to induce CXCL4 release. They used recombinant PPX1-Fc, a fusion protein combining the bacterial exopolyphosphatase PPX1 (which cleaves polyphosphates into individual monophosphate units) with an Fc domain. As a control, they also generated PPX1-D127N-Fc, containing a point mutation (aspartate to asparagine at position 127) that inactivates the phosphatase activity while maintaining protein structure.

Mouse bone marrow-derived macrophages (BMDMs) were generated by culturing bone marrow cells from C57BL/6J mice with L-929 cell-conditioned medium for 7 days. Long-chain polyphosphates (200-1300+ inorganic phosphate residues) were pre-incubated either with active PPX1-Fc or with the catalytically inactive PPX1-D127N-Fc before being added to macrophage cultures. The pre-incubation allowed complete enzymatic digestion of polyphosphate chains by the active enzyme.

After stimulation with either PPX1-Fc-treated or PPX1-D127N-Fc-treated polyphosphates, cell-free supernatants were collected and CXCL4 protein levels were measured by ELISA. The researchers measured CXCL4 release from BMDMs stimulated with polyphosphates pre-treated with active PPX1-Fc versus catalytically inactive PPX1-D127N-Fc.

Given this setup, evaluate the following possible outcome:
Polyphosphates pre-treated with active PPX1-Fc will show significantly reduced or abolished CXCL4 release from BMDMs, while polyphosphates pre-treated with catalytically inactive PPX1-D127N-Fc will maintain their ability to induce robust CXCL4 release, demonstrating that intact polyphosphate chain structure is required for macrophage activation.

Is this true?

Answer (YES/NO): YES